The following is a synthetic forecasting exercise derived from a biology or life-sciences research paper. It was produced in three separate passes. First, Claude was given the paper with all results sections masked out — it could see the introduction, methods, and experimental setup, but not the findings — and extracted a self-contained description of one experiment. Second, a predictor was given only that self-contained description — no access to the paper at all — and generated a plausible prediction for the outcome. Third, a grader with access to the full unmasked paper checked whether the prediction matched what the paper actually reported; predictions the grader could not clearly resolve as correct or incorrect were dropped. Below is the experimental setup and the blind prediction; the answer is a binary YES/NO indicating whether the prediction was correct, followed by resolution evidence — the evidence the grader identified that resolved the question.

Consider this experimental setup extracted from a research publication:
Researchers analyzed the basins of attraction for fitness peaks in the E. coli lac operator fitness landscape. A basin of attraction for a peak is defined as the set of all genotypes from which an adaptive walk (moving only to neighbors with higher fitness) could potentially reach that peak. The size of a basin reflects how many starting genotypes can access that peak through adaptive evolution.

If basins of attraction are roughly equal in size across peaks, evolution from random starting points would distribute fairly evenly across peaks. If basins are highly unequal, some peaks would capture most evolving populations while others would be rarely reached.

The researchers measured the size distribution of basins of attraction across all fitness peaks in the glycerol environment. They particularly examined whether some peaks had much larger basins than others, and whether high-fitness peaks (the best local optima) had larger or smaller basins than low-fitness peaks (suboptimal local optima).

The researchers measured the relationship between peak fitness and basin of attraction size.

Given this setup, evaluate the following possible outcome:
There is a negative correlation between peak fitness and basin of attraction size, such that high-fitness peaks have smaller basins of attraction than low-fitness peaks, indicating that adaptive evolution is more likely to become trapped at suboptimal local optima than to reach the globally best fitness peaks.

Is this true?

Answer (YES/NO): NO